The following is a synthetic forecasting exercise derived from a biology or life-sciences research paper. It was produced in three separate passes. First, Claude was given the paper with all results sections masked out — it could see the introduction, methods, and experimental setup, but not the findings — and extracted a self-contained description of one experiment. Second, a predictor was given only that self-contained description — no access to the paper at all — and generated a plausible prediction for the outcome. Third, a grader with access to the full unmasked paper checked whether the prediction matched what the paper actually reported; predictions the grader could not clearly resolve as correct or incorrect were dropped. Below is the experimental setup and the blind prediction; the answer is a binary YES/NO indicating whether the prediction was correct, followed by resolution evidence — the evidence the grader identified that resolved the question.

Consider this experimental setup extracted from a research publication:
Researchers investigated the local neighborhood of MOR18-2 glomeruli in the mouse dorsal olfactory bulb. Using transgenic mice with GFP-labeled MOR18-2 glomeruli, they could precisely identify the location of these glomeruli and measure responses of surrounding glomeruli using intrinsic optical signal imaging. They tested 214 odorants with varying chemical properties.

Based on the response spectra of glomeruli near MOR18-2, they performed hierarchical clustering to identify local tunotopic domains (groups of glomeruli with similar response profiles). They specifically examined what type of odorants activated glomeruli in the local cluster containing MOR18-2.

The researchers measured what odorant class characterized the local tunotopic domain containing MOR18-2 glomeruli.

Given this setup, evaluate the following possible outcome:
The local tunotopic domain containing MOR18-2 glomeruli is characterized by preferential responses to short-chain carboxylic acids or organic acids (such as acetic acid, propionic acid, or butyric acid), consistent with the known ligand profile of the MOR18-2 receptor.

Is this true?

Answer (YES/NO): NO